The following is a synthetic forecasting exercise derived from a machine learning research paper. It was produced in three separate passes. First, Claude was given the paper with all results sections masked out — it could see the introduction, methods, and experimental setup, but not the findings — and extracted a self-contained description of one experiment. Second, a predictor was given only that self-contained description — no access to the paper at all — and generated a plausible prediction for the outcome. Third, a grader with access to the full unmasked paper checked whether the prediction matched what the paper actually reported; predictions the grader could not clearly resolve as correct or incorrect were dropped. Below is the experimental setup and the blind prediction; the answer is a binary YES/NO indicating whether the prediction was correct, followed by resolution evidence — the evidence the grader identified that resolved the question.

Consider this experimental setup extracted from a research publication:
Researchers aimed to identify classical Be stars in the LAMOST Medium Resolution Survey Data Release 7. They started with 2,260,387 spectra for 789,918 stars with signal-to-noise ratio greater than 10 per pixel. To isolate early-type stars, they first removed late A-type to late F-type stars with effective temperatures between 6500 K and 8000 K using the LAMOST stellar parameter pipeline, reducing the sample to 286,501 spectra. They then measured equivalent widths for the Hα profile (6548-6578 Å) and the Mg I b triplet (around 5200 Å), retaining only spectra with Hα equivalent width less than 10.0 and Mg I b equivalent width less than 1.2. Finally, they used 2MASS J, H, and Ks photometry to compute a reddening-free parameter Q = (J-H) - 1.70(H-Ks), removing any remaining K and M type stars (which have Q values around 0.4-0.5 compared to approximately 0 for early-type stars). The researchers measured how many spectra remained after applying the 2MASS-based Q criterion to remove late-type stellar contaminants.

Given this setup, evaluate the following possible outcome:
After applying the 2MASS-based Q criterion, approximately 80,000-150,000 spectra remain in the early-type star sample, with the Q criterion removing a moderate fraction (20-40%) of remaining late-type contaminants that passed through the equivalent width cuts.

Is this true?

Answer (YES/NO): NO